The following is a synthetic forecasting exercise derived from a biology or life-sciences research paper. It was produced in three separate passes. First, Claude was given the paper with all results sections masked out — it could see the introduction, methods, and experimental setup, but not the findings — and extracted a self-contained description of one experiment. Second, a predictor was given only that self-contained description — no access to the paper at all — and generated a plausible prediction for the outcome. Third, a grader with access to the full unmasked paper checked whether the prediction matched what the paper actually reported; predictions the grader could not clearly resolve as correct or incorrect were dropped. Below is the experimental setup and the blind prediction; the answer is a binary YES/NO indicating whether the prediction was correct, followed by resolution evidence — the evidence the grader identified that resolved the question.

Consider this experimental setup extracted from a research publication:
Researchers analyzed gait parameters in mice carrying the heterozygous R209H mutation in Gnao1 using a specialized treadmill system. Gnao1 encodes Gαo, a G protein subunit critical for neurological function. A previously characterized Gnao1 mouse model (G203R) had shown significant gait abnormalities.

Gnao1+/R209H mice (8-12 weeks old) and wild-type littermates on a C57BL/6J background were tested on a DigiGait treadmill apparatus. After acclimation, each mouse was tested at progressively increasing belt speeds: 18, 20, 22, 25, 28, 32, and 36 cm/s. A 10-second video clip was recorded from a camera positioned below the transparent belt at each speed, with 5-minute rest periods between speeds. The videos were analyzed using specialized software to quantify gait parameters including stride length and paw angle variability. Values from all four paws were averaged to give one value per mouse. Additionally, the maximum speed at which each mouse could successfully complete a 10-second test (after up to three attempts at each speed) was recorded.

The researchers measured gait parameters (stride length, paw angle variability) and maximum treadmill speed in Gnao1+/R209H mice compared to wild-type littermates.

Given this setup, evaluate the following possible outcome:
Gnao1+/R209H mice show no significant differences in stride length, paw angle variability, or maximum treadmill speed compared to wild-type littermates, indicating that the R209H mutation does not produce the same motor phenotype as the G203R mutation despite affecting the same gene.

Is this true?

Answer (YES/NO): NO